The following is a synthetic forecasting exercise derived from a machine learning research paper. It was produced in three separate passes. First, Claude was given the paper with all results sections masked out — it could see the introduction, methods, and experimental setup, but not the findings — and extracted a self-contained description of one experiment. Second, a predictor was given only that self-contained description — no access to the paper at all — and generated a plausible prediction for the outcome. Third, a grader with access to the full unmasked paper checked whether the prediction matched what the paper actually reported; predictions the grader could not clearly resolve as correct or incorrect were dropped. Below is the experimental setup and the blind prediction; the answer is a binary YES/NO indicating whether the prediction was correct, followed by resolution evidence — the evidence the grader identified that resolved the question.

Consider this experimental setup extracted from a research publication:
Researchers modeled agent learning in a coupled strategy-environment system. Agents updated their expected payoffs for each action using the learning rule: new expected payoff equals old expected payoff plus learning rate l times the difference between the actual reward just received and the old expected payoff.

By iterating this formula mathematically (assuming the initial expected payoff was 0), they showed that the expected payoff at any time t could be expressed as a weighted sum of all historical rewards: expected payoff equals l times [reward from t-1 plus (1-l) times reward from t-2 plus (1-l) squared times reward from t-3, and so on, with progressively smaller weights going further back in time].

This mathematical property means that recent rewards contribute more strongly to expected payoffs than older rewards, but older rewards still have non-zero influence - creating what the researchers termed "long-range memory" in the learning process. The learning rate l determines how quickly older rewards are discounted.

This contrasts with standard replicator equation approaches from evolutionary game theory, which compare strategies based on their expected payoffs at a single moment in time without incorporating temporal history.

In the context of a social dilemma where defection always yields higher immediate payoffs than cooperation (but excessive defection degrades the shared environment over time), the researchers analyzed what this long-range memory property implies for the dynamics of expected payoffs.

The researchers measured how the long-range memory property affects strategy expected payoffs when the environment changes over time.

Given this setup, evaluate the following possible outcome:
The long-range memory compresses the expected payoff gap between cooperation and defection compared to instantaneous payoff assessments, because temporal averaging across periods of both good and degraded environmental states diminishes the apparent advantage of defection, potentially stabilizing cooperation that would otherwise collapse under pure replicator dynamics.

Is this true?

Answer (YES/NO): YES